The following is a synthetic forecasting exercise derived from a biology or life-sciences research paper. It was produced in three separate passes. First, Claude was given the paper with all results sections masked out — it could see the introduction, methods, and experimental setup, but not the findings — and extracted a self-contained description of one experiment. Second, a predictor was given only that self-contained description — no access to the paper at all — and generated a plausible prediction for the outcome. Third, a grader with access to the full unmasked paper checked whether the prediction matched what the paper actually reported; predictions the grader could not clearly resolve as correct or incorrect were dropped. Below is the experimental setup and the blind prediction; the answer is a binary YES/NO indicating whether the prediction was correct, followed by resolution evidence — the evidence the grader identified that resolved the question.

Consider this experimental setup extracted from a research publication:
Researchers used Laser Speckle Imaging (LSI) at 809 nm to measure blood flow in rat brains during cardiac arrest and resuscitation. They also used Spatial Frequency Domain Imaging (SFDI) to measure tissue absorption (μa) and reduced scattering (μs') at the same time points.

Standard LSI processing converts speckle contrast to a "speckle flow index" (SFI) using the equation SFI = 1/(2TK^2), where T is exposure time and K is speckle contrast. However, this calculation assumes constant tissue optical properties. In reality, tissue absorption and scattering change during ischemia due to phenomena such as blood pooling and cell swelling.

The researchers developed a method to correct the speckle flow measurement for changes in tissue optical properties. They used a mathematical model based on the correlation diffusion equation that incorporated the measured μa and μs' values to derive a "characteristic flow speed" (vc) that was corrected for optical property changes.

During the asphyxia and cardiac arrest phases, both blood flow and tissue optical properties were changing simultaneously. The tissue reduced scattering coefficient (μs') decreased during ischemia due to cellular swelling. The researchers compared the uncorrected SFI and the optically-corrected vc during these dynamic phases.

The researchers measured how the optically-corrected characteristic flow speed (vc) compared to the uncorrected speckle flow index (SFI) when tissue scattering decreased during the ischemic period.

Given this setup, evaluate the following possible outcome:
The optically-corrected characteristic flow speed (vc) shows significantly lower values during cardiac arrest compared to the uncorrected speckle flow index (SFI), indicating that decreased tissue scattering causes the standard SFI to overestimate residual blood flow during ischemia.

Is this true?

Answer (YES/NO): NO